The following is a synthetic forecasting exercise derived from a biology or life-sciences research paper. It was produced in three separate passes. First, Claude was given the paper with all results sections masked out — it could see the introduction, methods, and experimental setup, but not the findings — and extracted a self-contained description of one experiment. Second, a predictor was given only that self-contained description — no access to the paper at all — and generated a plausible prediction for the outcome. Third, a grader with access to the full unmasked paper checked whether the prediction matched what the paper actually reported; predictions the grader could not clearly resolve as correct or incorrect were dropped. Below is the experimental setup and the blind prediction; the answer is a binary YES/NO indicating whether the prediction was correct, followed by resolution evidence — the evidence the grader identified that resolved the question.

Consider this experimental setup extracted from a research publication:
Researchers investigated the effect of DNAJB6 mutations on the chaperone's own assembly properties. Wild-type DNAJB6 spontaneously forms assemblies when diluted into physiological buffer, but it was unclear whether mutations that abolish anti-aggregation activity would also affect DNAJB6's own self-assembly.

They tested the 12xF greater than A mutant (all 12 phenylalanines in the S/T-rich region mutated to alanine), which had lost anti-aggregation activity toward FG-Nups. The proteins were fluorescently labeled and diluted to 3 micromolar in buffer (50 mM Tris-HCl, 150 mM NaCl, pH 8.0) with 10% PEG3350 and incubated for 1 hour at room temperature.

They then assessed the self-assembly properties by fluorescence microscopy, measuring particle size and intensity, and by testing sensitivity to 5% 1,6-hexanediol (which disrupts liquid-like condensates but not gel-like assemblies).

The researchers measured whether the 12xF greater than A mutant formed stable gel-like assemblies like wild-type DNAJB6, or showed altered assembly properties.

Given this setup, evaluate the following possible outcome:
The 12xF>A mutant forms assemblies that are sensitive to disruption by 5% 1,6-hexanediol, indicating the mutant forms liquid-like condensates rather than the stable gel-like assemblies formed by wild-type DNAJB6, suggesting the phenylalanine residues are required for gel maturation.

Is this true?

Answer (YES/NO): NO